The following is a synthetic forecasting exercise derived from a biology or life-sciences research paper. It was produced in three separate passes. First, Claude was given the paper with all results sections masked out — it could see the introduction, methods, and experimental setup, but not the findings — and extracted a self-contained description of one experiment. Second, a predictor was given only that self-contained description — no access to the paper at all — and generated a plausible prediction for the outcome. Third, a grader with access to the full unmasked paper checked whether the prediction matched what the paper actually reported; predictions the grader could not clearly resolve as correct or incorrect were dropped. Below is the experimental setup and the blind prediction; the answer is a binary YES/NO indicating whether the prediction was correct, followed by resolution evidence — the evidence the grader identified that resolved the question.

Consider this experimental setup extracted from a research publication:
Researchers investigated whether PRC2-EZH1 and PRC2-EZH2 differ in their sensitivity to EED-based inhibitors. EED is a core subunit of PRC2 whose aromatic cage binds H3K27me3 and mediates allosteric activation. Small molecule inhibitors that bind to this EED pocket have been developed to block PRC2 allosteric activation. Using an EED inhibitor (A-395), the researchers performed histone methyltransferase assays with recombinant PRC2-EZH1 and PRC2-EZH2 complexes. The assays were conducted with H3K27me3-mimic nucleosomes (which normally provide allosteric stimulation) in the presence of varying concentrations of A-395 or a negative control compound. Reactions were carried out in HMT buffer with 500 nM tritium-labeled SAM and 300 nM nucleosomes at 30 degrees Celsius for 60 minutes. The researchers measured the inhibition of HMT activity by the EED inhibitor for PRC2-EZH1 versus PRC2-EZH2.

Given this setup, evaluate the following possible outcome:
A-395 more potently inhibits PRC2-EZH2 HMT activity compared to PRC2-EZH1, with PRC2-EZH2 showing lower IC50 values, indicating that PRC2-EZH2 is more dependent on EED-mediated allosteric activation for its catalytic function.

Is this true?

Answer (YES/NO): YES